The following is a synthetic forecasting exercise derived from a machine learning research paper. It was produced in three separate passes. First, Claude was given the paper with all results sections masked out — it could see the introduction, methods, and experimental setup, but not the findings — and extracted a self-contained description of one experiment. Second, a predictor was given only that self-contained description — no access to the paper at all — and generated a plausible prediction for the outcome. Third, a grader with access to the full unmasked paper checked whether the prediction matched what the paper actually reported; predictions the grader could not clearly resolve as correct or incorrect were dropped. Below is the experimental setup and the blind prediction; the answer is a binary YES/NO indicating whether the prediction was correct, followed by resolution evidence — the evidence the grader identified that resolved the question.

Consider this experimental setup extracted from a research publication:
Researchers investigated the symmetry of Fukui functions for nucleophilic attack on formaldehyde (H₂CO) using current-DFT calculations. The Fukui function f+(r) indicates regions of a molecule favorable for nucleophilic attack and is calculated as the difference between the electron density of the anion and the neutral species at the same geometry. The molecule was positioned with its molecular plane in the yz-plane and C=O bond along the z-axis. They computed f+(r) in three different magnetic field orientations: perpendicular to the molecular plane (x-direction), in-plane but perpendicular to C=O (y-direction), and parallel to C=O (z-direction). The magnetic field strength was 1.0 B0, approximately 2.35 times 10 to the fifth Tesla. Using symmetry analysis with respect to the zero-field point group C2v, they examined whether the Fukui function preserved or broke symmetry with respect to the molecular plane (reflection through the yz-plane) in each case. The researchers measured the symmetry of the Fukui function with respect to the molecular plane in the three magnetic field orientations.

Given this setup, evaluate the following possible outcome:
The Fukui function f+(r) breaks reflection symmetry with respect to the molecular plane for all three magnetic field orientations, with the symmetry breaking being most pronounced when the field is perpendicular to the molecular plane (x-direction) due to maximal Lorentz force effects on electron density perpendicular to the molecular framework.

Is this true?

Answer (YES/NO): NO